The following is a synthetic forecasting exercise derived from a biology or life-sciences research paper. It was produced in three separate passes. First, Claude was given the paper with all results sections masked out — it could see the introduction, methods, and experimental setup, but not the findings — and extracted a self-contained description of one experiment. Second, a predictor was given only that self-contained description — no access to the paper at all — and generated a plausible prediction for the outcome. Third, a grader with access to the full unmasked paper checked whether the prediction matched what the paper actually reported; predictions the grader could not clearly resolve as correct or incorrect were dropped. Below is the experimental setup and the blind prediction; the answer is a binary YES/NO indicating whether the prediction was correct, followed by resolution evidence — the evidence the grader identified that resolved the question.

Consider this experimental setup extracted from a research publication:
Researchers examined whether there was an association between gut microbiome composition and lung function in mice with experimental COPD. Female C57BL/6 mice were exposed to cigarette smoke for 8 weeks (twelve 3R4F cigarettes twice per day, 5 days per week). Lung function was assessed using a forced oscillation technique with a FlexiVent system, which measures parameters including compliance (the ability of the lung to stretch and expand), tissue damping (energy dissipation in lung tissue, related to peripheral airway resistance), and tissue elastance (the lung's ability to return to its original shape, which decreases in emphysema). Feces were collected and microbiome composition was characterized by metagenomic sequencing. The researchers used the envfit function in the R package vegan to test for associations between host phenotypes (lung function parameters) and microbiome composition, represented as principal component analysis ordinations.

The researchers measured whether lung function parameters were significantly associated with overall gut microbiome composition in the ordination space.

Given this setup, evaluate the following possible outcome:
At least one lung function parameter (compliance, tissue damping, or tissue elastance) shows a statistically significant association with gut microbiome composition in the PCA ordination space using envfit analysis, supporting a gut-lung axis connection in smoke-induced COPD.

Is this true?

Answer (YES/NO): NO